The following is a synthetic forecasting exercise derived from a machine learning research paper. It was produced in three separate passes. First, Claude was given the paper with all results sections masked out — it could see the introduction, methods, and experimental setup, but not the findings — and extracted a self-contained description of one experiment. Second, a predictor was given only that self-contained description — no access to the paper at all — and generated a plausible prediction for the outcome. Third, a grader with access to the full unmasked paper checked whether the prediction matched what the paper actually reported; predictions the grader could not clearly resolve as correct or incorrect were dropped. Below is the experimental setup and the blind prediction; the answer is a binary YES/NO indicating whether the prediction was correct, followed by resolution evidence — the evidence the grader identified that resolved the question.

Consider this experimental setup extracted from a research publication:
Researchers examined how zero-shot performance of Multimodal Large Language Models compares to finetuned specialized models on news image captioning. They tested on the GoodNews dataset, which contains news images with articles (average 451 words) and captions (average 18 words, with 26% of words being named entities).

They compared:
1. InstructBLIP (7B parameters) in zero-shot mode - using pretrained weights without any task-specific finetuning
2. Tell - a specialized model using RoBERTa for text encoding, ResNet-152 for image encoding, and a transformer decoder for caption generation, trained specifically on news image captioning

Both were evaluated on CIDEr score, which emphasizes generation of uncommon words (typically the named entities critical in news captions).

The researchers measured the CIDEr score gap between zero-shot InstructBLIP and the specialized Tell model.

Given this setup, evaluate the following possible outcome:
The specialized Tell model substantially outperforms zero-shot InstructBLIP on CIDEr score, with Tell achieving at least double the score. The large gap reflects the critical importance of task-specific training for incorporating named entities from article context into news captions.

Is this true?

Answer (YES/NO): YES